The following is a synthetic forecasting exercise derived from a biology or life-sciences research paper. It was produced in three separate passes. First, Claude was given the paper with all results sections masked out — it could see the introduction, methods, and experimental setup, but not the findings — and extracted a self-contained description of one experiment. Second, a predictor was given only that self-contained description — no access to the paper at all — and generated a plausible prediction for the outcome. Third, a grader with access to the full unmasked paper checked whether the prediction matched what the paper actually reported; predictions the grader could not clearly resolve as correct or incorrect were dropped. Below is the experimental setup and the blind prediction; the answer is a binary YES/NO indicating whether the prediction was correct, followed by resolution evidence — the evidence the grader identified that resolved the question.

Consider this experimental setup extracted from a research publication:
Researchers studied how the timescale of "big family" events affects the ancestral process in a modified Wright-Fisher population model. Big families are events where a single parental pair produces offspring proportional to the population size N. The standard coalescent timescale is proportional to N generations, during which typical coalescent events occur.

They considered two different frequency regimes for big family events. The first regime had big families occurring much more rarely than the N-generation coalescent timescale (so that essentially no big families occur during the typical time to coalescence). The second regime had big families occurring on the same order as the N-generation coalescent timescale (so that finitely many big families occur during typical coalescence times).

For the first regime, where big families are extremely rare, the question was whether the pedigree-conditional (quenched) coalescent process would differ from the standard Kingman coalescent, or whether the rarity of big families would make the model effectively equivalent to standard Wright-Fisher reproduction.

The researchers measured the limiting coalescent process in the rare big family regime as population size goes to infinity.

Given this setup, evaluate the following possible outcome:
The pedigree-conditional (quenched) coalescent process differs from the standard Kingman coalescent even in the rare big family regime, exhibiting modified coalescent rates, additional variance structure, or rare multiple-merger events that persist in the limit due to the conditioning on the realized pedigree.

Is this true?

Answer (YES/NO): NO